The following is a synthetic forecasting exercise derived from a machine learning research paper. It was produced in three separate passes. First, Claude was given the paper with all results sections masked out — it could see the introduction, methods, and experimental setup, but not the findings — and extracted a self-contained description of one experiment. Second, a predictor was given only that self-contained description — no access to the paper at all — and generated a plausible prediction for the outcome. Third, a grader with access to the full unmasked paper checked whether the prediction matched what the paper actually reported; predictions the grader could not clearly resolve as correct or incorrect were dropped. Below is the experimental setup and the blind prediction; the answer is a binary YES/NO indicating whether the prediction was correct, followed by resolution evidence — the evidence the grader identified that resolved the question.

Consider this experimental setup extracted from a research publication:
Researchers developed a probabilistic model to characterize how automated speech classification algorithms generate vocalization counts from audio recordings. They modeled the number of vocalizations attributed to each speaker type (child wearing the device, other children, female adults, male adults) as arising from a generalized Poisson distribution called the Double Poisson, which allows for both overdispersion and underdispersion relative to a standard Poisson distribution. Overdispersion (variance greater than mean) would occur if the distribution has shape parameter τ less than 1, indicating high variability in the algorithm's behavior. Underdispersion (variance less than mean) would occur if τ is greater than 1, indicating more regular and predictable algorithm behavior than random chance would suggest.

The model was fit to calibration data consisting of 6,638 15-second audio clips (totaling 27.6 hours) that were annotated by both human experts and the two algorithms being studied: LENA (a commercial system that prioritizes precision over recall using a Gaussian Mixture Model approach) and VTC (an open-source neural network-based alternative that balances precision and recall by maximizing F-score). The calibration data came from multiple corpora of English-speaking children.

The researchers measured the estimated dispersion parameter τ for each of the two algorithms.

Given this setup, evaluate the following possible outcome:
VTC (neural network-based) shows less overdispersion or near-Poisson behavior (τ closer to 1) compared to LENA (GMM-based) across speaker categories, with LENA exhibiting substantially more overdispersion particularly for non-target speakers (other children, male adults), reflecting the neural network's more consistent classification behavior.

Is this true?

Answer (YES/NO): NO